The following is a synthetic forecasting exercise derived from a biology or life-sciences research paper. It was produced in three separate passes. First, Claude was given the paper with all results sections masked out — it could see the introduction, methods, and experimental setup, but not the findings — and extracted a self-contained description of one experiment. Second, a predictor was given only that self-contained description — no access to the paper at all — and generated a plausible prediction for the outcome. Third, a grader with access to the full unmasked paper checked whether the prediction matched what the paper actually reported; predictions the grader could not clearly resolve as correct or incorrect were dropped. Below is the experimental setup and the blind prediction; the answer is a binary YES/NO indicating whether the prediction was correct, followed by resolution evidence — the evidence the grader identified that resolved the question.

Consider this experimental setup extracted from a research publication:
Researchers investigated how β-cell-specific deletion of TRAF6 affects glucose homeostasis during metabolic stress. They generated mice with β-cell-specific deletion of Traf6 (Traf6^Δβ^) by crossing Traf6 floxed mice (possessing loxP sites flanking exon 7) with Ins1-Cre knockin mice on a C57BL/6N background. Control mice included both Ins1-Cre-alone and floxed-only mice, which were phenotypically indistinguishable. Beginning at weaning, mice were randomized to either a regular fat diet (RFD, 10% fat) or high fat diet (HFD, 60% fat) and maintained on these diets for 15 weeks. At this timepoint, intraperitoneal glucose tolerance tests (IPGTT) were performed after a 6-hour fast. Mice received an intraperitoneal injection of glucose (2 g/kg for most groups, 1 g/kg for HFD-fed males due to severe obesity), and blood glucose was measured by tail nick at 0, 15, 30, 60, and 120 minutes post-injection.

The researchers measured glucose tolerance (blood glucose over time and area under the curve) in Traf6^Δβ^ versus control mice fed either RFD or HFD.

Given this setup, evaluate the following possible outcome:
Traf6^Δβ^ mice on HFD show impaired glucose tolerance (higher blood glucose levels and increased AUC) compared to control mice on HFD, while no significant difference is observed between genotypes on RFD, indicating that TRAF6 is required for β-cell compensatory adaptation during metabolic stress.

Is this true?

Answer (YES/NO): YES